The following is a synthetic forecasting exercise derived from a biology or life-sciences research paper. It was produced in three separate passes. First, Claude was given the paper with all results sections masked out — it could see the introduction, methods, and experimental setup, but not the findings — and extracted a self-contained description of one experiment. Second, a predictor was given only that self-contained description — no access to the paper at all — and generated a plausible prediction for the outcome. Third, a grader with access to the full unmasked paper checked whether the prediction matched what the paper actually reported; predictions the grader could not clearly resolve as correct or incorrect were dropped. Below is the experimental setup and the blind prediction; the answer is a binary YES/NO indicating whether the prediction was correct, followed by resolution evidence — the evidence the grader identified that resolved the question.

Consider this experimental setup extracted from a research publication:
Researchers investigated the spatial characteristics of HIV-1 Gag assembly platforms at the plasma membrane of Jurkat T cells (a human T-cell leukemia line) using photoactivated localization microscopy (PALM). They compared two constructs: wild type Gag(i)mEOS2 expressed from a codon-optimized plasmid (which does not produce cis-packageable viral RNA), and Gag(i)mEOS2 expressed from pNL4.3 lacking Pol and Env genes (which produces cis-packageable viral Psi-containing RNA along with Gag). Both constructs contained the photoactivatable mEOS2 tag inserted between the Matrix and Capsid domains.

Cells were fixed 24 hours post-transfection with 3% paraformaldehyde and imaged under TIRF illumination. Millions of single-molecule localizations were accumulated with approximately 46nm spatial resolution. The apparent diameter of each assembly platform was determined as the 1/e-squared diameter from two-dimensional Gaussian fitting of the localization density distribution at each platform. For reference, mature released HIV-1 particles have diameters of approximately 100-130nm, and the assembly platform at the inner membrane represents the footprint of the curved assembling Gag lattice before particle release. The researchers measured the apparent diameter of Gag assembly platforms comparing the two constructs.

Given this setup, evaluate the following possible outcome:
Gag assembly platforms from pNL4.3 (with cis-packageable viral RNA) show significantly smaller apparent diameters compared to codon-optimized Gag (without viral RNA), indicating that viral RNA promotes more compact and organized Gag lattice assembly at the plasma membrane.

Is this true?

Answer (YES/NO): NO